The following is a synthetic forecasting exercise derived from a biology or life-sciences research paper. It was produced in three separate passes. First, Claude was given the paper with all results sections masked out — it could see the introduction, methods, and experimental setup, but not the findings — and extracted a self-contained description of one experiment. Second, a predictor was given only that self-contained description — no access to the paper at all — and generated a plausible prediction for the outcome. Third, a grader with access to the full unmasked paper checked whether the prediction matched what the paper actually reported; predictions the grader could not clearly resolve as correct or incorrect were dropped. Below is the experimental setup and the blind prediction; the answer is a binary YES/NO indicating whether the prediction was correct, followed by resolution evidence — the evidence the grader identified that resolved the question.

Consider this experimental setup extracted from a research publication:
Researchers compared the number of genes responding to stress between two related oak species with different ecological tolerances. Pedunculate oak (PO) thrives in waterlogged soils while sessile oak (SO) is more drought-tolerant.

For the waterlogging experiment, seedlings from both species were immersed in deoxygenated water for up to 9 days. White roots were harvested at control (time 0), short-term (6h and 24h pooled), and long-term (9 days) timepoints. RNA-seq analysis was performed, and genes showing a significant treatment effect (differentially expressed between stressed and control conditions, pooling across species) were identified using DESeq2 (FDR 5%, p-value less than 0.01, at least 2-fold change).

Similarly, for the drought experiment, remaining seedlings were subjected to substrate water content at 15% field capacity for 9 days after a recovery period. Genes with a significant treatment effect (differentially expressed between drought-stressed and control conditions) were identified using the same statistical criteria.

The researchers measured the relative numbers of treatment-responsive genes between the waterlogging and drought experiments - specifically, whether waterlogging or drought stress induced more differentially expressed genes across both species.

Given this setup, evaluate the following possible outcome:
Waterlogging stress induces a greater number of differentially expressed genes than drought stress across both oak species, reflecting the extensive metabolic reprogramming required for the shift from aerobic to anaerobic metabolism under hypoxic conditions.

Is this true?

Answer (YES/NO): YES